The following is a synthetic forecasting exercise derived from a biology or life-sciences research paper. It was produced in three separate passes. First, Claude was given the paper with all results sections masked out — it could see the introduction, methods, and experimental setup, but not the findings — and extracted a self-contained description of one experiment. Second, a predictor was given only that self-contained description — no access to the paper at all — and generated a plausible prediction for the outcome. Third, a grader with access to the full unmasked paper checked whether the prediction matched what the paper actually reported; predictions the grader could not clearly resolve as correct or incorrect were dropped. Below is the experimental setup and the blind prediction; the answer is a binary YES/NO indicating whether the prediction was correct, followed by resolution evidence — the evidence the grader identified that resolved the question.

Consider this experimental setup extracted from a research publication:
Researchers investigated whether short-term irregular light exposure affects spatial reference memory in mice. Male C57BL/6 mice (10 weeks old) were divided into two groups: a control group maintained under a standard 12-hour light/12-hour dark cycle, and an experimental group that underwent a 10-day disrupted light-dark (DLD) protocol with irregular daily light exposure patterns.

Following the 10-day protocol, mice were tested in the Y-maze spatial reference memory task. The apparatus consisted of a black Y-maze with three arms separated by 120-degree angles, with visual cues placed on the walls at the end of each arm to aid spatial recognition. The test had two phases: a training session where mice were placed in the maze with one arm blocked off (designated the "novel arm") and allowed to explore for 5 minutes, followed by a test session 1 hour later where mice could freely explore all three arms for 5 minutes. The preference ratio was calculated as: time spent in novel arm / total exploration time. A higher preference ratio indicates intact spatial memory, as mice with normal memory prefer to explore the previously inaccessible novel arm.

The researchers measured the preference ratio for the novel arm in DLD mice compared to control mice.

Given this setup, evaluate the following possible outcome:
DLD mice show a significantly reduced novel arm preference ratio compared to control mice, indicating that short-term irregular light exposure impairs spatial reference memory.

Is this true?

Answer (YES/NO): NO